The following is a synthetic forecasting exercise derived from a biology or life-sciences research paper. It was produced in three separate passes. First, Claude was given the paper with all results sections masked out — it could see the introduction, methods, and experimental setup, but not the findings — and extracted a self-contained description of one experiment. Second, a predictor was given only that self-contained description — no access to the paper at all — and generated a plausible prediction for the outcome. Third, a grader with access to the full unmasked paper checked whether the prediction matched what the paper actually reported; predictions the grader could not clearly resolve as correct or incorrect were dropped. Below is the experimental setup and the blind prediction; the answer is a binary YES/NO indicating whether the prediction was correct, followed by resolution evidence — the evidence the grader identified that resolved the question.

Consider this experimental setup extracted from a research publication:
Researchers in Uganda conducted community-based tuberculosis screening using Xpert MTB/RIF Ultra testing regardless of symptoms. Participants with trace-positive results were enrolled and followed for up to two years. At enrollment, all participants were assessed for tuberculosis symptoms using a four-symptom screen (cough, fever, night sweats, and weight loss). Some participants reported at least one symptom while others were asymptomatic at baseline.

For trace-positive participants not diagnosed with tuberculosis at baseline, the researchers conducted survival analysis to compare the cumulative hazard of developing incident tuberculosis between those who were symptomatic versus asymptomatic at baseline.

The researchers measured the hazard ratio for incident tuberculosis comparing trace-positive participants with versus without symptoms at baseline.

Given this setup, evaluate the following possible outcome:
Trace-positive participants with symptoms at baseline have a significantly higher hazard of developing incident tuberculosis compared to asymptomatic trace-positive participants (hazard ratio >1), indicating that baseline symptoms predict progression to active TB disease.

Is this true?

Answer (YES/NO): NO